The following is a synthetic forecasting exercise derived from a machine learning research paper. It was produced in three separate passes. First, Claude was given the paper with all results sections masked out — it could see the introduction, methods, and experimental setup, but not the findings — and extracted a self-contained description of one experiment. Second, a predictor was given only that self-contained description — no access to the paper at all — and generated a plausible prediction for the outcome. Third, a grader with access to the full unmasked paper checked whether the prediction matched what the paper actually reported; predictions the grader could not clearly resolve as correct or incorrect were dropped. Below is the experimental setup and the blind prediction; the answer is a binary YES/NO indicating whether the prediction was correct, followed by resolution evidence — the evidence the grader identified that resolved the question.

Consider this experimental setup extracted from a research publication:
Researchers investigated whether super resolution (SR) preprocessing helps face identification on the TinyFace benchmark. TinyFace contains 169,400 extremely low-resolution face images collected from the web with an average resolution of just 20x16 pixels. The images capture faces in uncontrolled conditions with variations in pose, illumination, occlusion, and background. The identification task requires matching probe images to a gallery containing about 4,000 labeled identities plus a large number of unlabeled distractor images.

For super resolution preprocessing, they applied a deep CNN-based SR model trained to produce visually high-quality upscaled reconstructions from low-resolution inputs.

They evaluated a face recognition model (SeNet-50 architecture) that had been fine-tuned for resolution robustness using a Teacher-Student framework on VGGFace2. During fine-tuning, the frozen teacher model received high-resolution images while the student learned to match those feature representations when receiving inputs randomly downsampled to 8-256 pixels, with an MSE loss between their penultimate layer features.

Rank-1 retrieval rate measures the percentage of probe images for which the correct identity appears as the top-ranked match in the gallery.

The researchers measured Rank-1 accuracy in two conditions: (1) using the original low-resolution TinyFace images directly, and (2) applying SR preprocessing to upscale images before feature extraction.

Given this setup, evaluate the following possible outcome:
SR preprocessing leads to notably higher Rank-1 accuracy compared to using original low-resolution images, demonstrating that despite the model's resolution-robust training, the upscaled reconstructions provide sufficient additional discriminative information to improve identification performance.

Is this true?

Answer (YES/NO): NO